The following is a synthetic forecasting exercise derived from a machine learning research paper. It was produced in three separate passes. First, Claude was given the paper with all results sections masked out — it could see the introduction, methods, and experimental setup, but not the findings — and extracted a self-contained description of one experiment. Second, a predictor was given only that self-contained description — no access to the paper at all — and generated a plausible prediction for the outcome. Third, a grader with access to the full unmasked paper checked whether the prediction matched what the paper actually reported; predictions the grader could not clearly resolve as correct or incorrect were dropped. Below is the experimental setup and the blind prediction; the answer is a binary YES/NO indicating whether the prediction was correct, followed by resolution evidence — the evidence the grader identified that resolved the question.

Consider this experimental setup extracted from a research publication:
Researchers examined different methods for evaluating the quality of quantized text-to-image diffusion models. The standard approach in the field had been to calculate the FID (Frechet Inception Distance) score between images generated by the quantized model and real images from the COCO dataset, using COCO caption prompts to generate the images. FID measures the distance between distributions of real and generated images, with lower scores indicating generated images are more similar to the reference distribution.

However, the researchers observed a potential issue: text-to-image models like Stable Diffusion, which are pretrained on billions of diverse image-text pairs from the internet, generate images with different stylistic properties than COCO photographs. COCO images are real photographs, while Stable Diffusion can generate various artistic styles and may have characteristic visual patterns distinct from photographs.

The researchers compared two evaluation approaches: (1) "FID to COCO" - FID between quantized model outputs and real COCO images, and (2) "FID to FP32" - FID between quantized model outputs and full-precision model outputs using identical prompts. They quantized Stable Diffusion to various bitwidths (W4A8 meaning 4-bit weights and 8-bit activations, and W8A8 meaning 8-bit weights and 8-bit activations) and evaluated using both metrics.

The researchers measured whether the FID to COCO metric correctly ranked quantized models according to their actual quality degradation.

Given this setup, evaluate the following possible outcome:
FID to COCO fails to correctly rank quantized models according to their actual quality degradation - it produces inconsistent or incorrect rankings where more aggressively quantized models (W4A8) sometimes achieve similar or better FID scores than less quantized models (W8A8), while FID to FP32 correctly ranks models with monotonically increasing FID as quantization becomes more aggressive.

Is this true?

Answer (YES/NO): YES